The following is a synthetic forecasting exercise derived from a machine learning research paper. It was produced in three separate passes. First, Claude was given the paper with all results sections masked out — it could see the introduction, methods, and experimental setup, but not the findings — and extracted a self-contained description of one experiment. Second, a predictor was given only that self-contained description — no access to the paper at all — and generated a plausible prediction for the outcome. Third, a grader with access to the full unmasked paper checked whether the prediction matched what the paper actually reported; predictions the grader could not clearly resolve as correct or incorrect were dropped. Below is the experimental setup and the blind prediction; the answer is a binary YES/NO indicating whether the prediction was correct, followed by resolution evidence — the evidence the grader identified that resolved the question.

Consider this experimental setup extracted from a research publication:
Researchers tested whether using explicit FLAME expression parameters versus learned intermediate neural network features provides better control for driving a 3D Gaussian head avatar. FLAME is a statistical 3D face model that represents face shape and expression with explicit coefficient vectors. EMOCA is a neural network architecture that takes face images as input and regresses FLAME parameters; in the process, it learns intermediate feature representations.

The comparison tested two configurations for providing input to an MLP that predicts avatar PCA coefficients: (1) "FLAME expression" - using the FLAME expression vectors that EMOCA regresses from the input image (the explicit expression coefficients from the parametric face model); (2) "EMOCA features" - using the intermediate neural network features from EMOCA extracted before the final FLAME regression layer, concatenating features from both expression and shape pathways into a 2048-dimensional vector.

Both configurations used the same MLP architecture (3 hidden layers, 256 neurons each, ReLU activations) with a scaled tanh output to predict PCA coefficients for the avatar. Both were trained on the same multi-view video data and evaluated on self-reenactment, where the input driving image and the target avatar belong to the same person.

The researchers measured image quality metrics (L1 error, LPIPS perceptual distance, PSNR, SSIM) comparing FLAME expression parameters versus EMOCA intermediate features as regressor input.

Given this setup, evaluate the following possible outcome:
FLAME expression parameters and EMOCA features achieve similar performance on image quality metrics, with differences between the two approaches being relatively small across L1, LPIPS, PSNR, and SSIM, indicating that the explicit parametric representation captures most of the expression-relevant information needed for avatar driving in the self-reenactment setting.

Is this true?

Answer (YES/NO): YES